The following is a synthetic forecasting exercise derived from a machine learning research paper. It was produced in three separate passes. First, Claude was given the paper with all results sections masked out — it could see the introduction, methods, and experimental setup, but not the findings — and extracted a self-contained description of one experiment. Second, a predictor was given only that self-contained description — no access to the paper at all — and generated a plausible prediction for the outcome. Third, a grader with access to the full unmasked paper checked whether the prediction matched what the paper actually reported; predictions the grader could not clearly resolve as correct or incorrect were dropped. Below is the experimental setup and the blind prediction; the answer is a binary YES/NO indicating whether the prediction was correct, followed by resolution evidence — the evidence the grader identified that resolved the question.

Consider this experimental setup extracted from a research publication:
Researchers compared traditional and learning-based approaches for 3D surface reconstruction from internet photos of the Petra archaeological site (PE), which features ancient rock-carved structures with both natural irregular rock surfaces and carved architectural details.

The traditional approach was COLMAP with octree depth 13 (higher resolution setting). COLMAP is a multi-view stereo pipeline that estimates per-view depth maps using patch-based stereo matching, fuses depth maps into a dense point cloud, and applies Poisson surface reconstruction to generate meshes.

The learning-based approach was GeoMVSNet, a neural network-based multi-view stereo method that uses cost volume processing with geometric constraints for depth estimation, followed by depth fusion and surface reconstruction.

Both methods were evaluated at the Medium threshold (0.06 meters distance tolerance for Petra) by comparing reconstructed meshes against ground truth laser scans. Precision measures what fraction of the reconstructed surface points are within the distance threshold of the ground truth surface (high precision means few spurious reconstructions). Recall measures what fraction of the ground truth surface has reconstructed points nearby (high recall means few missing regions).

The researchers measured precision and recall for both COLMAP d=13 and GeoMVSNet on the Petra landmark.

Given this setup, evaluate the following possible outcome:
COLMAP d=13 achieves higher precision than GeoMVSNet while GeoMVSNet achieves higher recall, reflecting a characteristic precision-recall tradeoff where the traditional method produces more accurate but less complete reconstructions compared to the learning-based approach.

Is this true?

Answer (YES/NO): NO